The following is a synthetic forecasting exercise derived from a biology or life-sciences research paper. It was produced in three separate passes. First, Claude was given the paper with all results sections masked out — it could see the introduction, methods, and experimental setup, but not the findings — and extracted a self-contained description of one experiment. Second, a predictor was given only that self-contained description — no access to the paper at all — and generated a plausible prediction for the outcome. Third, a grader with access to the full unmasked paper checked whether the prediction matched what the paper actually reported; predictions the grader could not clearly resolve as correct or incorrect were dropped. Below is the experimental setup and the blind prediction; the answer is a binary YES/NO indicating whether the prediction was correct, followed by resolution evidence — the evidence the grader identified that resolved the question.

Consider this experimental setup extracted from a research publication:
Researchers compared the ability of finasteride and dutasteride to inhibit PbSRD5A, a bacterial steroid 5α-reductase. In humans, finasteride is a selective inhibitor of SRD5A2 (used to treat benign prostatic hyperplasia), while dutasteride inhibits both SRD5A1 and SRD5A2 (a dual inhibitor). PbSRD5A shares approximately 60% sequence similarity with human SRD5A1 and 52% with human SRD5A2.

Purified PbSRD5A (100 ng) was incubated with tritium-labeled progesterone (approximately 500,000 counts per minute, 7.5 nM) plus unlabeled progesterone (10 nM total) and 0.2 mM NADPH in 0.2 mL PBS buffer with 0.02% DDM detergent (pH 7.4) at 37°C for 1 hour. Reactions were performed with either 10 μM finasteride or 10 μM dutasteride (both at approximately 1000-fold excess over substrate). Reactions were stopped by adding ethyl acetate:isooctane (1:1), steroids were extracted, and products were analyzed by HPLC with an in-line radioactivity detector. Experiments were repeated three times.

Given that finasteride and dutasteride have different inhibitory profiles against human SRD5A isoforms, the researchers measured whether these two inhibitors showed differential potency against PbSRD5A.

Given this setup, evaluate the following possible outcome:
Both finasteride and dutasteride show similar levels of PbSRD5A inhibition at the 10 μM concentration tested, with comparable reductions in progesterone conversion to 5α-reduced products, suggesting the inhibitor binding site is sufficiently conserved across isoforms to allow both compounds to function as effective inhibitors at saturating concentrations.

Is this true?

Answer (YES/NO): NO